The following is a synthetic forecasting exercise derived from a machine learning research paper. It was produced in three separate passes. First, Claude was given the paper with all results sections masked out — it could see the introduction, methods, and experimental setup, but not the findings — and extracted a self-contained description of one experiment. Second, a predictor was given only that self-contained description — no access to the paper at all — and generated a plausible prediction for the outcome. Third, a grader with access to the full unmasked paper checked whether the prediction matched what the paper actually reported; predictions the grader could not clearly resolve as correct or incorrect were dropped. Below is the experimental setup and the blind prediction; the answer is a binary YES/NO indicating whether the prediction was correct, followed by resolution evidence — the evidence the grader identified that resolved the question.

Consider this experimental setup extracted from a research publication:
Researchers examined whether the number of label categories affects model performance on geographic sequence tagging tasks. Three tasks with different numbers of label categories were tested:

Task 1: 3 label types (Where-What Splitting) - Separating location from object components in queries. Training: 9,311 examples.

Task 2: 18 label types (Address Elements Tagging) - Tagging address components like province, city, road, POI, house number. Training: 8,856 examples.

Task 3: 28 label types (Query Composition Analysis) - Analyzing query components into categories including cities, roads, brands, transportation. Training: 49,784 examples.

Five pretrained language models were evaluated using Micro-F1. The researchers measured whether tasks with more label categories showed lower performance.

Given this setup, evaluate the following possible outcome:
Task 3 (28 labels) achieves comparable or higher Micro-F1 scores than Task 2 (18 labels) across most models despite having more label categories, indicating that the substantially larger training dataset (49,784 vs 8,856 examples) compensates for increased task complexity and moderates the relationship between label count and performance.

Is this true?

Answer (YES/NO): NO